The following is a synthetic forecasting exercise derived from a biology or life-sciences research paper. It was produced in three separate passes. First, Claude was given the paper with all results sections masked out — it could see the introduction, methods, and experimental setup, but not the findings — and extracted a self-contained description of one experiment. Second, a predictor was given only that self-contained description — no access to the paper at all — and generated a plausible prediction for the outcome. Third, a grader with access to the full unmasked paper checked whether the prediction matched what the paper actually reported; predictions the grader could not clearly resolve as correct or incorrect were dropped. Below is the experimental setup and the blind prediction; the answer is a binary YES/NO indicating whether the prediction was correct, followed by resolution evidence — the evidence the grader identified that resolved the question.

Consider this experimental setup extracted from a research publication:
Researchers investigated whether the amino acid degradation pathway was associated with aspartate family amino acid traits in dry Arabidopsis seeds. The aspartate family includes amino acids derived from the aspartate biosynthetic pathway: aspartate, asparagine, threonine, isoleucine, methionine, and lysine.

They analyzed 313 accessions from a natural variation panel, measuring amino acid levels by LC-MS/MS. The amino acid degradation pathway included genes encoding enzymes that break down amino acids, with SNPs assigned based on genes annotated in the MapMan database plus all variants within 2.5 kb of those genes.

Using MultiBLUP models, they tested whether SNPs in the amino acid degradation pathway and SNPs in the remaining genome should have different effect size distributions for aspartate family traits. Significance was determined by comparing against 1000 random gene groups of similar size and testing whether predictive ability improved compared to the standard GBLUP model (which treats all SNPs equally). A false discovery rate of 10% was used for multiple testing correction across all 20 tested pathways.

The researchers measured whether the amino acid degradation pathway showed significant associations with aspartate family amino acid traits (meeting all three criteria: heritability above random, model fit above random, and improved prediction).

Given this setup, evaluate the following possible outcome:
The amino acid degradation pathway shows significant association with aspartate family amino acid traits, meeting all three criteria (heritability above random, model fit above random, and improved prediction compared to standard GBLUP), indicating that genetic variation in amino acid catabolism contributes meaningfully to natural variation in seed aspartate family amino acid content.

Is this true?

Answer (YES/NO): YES